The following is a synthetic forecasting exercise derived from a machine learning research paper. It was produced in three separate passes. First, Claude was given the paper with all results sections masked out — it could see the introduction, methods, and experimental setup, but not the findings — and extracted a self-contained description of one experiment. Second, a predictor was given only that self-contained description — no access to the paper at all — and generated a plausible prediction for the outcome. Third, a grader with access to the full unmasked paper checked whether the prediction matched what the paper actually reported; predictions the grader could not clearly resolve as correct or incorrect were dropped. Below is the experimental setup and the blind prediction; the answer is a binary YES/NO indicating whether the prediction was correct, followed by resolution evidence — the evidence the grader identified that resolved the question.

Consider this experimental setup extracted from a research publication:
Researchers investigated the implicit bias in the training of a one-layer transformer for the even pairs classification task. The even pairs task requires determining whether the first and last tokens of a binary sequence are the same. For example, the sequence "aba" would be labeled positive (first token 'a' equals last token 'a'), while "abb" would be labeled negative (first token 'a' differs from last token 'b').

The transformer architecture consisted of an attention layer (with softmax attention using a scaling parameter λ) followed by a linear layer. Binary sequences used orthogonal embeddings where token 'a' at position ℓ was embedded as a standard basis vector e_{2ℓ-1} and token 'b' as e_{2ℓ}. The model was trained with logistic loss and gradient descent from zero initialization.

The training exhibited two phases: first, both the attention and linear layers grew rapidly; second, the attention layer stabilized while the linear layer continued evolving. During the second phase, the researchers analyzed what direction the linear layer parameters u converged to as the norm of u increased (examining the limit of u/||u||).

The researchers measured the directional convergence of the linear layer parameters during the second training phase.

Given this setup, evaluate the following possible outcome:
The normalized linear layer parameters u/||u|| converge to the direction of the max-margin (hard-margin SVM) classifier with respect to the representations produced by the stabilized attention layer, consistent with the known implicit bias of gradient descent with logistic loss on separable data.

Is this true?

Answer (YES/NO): YES